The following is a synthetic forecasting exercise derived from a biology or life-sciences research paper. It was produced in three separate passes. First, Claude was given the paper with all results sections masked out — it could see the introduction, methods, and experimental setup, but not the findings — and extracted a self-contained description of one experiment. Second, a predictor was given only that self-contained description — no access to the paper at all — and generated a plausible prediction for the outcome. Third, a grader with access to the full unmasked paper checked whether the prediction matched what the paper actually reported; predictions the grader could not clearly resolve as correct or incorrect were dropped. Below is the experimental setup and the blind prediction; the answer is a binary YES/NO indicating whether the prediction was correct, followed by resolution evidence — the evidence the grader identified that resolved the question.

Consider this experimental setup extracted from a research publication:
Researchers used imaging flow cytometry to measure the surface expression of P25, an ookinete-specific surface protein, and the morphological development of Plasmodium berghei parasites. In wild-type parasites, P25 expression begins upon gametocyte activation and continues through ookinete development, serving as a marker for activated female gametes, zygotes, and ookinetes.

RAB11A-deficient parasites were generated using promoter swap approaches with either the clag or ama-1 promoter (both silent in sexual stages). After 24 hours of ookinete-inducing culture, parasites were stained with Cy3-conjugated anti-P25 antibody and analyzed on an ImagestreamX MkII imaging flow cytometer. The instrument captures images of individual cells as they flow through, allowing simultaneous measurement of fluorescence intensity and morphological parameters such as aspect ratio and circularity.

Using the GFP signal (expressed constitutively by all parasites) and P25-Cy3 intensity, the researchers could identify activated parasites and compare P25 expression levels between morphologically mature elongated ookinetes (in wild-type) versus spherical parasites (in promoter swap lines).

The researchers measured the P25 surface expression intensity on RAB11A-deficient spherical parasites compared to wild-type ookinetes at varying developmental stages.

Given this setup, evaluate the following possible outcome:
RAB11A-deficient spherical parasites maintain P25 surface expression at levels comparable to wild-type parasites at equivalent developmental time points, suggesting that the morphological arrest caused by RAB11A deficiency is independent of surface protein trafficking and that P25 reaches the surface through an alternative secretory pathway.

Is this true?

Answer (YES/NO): NO